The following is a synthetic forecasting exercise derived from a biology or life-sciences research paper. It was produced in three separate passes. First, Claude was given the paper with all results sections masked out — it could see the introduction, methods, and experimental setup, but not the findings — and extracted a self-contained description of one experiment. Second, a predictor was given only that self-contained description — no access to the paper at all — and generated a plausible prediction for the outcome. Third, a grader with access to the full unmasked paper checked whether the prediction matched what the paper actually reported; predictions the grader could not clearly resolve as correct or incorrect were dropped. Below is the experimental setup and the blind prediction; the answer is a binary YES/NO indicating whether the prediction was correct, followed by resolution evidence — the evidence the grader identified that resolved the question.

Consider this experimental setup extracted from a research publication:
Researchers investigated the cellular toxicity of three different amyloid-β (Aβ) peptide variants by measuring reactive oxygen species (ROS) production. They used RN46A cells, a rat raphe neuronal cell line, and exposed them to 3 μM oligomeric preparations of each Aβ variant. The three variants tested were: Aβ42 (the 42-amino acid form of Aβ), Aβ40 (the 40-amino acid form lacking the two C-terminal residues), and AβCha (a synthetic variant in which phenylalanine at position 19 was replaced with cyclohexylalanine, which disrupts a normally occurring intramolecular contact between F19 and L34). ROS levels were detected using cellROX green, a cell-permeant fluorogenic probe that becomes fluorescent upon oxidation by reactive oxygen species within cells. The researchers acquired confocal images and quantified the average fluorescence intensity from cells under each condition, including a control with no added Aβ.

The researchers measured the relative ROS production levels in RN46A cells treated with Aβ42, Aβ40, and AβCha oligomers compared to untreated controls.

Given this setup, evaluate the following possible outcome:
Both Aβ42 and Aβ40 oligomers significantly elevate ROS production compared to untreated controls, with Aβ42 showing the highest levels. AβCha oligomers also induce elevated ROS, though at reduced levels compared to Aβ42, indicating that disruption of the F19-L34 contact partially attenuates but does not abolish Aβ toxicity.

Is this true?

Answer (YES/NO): YES